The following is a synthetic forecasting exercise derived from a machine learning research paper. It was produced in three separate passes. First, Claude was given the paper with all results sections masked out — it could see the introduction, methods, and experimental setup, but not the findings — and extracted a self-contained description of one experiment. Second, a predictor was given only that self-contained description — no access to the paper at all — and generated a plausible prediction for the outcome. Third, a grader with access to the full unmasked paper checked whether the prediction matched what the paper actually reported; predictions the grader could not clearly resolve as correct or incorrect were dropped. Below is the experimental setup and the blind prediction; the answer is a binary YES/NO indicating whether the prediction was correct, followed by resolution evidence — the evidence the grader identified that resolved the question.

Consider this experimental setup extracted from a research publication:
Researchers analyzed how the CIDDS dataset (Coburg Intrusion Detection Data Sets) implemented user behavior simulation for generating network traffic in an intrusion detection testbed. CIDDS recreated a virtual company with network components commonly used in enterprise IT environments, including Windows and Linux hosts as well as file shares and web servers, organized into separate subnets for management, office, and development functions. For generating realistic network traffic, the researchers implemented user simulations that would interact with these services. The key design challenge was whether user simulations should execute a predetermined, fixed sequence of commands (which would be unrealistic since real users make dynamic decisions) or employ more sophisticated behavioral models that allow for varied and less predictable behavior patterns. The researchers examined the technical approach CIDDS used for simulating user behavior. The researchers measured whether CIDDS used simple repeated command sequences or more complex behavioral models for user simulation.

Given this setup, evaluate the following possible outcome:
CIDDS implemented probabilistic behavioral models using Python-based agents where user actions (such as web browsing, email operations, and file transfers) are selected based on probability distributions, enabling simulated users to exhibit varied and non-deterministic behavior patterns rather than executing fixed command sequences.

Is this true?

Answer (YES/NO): NO